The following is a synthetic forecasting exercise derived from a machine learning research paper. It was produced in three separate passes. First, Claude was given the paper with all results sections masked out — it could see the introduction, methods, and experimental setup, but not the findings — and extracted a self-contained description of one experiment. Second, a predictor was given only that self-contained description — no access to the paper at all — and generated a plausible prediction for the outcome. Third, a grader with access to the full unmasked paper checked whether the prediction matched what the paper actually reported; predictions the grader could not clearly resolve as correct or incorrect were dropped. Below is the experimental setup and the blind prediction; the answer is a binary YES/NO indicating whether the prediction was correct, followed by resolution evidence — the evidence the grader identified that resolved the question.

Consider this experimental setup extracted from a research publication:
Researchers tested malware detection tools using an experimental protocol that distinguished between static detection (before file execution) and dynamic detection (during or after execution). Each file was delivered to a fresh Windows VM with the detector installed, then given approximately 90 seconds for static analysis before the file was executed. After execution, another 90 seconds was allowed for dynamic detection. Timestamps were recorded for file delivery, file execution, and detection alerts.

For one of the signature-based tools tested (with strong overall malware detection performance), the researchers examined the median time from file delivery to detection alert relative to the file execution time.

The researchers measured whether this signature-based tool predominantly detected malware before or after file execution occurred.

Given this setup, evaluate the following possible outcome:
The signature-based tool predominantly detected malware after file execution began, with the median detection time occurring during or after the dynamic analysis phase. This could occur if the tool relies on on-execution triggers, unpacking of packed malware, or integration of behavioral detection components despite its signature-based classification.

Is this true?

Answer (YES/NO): NO